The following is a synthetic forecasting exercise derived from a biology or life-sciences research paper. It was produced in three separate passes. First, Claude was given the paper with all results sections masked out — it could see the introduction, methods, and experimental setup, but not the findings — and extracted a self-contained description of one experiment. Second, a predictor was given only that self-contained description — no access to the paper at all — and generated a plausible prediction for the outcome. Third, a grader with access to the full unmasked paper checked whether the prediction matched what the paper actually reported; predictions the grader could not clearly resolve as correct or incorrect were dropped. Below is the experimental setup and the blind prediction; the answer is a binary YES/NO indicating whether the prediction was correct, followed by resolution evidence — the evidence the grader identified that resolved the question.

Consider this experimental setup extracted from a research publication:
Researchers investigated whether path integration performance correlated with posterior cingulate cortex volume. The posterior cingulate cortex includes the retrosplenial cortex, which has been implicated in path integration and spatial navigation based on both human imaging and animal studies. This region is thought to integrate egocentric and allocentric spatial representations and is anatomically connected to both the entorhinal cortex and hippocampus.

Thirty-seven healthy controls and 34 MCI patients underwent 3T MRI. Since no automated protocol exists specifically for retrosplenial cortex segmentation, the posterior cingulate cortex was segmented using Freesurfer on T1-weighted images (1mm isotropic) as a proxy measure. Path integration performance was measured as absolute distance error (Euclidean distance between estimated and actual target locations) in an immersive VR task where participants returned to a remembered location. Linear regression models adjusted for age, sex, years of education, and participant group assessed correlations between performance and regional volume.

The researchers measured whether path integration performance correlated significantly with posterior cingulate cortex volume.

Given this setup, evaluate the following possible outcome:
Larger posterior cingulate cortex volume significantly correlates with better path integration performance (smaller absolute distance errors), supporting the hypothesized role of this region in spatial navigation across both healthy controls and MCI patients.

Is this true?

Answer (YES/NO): NO